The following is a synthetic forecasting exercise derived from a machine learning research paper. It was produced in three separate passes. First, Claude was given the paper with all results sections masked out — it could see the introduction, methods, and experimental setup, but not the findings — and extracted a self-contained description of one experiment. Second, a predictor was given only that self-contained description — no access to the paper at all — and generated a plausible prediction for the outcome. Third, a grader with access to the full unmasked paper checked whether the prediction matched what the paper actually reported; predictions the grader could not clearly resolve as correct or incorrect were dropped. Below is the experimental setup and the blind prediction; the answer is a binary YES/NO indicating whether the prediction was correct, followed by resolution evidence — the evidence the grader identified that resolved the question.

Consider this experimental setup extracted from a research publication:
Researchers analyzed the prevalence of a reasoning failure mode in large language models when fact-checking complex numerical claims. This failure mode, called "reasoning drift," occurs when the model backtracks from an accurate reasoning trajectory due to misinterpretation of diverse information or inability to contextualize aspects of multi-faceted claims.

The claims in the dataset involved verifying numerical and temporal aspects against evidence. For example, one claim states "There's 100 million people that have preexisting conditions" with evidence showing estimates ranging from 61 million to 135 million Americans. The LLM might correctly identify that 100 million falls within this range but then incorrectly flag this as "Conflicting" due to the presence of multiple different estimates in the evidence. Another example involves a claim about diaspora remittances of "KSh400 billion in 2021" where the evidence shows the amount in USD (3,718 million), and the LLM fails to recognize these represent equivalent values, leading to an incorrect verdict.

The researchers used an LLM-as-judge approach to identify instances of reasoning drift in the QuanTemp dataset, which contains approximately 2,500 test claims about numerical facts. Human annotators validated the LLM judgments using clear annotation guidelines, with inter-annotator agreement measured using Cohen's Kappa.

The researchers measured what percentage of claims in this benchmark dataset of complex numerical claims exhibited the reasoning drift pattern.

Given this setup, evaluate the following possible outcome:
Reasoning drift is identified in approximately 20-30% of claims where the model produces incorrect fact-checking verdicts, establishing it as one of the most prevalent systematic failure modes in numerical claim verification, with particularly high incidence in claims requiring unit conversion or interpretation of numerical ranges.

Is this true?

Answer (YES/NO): NO